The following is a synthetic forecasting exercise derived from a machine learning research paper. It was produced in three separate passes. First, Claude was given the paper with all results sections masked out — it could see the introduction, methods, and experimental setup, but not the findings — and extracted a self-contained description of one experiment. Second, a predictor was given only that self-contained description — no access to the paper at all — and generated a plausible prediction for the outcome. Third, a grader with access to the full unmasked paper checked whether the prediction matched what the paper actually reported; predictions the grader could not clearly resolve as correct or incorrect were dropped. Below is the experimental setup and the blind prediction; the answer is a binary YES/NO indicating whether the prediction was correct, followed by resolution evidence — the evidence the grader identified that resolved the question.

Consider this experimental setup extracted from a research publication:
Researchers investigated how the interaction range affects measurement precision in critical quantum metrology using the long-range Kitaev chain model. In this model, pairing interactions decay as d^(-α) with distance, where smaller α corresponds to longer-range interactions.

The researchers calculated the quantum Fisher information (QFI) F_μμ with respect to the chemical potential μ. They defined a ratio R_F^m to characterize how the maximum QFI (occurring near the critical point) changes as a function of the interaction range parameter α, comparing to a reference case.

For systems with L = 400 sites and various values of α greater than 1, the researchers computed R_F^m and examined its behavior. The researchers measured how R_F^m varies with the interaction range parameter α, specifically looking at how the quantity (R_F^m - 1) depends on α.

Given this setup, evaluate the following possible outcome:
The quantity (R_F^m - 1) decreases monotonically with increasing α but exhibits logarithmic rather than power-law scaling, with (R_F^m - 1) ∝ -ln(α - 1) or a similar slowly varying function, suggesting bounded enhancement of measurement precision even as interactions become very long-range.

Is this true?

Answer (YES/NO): NO